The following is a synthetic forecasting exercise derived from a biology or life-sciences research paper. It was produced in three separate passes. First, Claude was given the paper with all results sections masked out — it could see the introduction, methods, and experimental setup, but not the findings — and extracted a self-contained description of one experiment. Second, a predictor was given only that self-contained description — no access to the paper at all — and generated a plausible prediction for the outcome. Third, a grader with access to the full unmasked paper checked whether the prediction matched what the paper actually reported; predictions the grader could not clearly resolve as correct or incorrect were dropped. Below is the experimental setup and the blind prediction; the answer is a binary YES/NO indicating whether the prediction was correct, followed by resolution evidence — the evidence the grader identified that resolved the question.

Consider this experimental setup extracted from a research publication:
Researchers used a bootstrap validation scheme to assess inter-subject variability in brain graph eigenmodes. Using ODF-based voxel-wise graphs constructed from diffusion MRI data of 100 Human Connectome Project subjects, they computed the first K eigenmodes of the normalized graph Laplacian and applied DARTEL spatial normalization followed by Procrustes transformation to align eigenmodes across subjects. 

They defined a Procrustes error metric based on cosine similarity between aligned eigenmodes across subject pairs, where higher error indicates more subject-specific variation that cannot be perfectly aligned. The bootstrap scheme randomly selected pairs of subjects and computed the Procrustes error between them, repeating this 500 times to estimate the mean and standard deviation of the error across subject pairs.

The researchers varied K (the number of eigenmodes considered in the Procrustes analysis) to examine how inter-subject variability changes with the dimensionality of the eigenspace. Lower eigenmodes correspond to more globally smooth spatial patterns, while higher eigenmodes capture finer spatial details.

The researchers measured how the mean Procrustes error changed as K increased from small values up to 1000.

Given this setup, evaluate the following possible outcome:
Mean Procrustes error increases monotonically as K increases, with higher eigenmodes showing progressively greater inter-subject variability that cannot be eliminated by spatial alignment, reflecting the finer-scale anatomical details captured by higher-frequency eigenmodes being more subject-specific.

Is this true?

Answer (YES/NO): NO